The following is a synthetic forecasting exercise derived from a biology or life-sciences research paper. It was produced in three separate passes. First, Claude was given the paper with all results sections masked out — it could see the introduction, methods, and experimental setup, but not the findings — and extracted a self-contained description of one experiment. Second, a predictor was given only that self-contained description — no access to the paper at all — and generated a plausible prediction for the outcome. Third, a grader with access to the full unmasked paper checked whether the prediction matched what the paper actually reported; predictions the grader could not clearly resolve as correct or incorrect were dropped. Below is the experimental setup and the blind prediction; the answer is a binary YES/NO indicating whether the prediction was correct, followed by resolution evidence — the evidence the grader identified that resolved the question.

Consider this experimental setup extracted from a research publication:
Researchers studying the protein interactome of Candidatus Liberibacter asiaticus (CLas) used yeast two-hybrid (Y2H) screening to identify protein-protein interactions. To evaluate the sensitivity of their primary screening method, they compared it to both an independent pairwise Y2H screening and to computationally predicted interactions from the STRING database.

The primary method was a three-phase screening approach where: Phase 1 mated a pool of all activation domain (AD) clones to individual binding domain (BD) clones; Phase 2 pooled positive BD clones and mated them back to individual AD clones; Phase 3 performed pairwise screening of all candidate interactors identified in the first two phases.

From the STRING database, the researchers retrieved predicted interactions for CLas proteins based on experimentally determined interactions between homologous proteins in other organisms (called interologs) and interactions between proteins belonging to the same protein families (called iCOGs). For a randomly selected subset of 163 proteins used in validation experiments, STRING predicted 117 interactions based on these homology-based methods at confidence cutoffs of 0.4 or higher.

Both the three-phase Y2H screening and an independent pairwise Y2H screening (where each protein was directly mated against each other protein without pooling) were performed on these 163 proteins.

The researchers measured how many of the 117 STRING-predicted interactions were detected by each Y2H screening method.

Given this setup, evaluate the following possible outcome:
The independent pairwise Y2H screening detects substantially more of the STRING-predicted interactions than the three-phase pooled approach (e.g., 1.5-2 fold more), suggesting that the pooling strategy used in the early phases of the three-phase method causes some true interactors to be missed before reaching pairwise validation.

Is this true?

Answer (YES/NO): NO